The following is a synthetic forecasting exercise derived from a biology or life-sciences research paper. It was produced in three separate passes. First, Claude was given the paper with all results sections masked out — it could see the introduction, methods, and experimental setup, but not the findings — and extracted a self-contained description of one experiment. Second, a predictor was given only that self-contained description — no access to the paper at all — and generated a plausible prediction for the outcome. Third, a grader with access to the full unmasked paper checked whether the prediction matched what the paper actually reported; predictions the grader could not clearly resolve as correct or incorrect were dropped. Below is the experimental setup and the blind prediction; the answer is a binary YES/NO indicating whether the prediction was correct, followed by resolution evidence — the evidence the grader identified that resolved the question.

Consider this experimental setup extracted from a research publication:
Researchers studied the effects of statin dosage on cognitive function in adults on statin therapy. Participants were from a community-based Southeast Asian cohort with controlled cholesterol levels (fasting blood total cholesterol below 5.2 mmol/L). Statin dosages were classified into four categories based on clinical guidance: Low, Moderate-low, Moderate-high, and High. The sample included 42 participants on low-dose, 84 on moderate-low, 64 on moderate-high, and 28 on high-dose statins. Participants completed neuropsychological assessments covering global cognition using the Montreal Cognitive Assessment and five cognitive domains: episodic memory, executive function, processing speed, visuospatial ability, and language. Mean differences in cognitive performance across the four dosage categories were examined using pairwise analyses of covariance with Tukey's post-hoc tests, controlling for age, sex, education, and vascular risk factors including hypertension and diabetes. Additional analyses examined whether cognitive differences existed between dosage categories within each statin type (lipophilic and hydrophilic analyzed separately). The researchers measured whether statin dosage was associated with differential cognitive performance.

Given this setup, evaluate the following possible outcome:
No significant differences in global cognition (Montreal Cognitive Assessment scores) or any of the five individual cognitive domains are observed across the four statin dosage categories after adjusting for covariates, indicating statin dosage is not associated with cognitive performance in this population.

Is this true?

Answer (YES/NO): YES